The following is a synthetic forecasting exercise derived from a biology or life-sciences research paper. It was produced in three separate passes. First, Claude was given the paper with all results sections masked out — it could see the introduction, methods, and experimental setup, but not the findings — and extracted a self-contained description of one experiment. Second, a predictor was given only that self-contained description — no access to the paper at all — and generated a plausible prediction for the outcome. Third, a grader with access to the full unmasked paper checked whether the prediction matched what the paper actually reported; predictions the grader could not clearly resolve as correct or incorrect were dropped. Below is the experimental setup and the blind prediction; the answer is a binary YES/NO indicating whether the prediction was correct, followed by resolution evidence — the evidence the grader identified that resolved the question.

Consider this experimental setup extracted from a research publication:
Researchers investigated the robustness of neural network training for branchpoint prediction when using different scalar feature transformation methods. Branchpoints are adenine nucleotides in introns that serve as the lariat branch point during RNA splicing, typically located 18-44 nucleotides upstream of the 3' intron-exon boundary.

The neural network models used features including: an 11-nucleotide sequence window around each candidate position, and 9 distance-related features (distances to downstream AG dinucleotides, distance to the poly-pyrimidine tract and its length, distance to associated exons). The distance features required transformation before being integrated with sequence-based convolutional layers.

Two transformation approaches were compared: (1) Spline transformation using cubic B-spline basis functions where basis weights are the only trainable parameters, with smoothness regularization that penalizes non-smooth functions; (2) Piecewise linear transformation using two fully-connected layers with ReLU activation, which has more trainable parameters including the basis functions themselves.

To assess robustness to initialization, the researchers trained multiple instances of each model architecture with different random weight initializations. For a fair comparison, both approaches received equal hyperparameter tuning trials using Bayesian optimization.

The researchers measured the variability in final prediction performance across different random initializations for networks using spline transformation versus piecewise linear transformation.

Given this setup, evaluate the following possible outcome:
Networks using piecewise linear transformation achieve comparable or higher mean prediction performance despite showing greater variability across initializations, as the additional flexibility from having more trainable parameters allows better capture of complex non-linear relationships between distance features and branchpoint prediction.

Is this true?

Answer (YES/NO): NO